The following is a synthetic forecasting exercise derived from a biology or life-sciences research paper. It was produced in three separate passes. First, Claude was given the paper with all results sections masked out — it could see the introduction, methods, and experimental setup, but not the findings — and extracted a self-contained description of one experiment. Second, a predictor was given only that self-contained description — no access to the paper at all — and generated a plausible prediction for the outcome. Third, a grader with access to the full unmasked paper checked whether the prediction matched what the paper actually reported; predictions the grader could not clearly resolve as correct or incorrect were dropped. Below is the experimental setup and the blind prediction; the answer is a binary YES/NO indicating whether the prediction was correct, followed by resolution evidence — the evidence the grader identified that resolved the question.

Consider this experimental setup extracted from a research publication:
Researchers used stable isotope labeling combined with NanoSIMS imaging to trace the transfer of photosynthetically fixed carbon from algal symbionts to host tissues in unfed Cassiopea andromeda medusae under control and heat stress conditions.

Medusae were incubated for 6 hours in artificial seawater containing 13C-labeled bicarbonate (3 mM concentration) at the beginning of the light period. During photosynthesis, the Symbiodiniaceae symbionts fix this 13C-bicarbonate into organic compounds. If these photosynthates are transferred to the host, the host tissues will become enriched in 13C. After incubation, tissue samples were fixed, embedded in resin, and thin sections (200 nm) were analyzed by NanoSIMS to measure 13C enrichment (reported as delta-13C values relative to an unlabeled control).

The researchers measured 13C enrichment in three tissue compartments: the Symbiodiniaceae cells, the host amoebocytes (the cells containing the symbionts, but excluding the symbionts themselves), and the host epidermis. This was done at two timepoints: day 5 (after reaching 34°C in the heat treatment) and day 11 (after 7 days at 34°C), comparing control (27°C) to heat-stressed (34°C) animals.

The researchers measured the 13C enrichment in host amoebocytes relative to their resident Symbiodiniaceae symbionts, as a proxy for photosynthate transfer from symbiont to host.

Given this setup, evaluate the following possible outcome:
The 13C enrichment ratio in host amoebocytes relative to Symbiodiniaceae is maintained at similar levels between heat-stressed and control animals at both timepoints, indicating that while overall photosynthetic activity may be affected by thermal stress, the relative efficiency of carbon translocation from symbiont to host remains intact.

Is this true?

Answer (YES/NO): NO